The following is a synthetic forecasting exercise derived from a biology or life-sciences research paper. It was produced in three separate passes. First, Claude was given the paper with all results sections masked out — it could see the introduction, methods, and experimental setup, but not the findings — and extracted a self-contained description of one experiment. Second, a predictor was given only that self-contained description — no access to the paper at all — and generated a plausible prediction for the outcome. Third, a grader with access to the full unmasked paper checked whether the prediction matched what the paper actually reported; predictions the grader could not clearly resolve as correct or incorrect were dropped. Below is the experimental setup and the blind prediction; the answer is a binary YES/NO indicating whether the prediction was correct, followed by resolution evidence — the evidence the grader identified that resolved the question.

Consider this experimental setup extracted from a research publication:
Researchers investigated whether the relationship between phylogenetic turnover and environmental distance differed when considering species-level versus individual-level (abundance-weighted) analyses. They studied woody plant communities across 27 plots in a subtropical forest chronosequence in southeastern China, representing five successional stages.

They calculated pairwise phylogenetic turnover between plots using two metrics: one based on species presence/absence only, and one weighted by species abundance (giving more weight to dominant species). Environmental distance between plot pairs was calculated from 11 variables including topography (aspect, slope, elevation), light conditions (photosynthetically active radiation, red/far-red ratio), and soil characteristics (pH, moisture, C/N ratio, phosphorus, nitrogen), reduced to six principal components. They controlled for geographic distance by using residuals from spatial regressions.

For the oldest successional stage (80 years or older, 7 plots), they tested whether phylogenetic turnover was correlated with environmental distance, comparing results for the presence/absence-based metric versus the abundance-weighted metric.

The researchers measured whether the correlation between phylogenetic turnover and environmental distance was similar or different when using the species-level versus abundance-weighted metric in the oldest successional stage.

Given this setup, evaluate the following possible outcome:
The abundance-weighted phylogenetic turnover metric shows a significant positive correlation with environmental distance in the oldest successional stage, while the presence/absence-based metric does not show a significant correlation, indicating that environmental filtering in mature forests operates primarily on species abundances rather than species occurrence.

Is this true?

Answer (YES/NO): NO